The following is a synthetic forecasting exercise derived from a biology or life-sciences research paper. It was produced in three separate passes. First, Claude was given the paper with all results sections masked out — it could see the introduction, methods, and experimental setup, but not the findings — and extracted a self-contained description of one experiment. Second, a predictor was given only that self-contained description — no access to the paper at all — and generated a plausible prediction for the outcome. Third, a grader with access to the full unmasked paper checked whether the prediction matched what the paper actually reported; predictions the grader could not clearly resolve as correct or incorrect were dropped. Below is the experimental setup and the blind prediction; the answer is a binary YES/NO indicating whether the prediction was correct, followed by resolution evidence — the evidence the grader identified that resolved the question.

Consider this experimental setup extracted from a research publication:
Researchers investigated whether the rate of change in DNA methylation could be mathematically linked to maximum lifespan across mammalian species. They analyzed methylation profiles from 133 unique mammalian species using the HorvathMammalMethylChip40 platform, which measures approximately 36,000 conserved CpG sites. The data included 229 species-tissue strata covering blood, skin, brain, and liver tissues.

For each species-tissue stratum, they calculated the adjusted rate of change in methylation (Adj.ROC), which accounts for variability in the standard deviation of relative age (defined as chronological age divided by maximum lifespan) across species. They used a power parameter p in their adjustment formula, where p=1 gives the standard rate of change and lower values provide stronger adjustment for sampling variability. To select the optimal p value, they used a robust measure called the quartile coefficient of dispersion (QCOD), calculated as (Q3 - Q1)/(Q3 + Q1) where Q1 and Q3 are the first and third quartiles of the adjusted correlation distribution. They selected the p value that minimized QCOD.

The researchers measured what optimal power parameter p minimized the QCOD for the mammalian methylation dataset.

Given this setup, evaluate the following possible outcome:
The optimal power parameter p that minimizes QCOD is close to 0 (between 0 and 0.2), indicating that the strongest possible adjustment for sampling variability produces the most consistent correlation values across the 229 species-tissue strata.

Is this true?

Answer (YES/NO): NO